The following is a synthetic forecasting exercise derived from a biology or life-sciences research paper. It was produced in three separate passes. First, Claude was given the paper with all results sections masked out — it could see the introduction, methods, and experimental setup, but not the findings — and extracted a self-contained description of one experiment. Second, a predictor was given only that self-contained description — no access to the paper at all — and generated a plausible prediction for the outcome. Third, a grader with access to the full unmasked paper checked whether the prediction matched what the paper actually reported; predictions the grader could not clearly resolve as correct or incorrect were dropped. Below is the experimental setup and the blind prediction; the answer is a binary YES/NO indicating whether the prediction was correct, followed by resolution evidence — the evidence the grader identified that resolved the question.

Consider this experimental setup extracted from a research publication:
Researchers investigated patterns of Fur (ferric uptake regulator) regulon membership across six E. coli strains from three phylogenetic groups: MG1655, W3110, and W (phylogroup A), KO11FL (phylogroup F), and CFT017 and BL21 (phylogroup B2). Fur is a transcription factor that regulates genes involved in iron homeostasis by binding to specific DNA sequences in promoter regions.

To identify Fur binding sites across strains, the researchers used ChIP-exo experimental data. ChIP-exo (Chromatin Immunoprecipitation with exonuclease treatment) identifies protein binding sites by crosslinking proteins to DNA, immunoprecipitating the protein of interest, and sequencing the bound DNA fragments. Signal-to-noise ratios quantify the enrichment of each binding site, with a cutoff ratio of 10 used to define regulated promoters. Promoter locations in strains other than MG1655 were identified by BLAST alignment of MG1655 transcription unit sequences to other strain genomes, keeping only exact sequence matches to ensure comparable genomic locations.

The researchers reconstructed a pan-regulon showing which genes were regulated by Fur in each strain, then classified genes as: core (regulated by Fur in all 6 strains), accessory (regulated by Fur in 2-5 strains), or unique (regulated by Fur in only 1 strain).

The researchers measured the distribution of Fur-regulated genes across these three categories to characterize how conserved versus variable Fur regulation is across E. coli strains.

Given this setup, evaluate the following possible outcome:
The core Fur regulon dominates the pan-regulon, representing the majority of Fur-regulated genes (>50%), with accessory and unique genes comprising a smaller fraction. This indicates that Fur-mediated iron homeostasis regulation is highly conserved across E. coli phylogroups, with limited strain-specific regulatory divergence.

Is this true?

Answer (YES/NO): NO